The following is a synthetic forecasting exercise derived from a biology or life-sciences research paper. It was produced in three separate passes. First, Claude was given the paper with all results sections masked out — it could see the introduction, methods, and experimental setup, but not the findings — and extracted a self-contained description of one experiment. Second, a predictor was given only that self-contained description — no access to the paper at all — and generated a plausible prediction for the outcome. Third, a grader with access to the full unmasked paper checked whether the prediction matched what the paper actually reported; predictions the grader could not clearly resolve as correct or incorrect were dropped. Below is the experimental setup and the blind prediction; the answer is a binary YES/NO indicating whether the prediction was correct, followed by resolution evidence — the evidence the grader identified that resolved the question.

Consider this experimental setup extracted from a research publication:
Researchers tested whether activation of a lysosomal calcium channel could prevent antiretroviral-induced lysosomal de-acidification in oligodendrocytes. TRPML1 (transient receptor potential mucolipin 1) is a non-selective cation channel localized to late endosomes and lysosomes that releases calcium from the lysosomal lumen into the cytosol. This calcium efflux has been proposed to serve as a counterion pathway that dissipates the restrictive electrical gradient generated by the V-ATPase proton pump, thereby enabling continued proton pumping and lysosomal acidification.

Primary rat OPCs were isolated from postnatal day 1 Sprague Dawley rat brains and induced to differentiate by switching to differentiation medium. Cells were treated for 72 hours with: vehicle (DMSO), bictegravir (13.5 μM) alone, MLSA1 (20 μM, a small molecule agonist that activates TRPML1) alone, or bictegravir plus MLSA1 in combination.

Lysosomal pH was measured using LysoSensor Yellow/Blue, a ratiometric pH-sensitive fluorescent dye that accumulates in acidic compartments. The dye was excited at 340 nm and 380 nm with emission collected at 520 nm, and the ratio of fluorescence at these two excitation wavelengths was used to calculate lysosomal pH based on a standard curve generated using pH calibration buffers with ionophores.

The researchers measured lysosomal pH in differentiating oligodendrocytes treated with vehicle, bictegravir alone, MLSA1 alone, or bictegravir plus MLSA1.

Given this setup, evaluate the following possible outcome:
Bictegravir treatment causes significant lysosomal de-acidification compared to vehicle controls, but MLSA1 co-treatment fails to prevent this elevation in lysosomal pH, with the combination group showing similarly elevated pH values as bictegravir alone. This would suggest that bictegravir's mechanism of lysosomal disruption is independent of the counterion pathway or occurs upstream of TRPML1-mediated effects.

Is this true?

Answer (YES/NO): NO